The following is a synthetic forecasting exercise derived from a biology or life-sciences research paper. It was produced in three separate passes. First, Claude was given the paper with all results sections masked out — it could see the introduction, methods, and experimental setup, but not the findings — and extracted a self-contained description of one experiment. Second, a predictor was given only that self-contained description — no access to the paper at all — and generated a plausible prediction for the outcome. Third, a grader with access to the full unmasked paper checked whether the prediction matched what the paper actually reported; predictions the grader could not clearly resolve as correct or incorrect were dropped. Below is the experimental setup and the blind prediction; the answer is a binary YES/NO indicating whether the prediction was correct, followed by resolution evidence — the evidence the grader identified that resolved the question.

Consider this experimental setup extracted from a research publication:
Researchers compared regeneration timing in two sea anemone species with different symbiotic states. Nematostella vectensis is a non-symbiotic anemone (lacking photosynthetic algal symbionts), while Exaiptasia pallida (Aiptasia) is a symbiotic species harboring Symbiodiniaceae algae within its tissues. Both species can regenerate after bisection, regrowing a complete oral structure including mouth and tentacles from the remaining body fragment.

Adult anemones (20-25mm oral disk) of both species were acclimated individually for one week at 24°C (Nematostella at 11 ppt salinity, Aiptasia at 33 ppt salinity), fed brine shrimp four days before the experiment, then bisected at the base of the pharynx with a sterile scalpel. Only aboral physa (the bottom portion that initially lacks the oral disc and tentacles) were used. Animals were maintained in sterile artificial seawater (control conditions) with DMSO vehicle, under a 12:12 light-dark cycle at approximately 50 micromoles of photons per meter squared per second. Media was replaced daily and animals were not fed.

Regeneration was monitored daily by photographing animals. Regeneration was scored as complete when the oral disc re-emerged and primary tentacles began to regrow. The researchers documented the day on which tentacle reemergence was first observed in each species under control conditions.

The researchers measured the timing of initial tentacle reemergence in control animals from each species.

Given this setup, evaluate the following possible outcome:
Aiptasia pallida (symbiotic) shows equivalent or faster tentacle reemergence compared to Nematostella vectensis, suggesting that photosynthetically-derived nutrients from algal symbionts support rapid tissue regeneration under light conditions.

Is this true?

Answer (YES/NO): NO